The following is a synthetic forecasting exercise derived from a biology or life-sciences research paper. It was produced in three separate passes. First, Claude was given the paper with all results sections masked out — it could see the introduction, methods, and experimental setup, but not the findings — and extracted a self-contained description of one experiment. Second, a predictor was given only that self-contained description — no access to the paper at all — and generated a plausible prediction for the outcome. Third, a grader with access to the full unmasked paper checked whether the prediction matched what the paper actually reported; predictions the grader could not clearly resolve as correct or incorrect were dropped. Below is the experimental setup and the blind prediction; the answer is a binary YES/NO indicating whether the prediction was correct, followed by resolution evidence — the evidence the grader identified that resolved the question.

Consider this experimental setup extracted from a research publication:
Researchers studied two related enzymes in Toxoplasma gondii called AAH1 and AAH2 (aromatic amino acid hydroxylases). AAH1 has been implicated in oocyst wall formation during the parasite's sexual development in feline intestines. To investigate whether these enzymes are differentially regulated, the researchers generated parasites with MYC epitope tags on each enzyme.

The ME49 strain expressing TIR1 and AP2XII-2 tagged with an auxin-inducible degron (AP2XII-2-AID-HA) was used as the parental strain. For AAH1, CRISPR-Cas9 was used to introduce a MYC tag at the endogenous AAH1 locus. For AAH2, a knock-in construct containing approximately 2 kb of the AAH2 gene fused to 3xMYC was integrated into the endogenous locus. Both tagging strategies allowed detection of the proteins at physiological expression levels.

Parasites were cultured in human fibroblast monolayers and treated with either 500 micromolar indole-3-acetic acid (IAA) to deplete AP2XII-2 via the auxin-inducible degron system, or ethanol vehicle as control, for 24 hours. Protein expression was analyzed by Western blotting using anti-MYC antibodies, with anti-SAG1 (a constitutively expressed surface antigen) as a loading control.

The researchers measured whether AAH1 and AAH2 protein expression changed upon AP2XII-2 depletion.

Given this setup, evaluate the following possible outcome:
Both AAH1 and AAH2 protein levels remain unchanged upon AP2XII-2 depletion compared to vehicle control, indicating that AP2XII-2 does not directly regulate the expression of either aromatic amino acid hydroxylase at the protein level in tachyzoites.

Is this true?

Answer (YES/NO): NO